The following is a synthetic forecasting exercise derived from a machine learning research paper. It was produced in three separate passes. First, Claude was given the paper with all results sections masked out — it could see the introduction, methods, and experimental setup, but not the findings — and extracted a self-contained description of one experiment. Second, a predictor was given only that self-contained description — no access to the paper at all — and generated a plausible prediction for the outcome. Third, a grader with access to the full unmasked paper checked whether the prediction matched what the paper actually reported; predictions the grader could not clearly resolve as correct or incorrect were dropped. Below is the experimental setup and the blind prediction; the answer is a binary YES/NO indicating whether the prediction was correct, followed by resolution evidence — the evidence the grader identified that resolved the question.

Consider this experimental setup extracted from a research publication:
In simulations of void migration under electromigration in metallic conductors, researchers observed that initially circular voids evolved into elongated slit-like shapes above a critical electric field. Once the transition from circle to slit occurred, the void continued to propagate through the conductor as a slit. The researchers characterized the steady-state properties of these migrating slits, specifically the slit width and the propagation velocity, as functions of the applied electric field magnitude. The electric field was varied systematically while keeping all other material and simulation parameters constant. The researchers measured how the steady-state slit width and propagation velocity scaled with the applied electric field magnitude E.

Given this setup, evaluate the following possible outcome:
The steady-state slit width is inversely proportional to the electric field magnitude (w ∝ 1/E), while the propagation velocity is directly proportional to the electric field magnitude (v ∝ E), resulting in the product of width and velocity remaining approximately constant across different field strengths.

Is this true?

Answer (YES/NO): NO